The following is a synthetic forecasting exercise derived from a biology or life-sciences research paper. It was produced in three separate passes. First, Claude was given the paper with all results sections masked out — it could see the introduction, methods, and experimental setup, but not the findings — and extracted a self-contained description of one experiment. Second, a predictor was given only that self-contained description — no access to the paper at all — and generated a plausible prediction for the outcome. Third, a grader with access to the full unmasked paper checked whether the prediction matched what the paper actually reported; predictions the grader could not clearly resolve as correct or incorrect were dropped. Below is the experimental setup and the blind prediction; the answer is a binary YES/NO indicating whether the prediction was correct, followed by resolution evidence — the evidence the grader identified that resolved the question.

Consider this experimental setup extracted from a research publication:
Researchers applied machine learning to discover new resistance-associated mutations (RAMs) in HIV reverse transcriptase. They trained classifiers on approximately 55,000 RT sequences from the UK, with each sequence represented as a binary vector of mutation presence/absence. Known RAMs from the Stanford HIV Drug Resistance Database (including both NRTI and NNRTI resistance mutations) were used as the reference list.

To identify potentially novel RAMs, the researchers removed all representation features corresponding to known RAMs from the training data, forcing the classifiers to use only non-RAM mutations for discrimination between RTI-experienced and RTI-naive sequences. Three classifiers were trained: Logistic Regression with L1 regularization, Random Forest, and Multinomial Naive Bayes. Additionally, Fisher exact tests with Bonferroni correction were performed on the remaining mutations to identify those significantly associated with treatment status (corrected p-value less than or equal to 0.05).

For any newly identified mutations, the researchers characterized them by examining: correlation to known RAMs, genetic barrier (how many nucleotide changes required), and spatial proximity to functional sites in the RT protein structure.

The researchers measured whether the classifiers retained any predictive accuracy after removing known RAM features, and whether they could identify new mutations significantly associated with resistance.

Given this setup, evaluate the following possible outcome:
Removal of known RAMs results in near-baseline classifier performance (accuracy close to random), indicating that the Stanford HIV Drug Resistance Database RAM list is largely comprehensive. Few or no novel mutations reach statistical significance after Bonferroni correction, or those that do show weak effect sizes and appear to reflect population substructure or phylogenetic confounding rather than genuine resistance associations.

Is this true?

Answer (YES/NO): NO